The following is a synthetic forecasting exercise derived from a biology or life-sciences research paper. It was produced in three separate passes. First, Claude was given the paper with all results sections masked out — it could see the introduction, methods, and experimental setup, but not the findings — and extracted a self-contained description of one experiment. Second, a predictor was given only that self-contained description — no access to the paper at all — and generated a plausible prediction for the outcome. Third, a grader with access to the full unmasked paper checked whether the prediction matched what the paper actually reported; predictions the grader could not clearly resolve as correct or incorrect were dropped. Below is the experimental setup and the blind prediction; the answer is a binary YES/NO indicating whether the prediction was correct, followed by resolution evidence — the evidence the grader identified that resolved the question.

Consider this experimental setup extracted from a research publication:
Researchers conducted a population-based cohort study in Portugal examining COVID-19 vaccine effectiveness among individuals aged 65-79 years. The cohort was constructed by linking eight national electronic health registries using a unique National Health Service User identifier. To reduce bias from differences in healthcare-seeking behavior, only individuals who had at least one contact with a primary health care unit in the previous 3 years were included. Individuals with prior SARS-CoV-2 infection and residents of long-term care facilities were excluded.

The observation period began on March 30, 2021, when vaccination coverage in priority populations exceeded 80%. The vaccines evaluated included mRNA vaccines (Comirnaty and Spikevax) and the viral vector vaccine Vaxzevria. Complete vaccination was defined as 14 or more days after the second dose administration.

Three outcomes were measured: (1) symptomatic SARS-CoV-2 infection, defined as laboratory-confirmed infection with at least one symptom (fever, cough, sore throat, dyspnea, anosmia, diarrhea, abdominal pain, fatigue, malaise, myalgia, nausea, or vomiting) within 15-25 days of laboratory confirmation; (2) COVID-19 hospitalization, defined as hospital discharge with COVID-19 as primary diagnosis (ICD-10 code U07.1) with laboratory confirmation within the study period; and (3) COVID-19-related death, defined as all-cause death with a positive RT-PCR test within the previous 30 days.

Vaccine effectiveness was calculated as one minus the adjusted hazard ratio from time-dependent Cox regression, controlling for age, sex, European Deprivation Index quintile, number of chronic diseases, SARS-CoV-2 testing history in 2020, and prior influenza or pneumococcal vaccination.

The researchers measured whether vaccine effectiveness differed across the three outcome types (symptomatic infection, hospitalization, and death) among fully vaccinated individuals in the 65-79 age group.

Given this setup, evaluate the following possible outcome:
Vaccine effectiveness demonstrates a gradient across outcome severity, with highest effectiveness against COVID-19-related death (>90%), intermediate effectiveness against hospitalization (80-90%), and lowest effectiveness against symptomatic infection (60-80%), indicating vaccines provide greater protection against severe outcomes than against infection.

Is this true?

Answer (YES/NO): NO